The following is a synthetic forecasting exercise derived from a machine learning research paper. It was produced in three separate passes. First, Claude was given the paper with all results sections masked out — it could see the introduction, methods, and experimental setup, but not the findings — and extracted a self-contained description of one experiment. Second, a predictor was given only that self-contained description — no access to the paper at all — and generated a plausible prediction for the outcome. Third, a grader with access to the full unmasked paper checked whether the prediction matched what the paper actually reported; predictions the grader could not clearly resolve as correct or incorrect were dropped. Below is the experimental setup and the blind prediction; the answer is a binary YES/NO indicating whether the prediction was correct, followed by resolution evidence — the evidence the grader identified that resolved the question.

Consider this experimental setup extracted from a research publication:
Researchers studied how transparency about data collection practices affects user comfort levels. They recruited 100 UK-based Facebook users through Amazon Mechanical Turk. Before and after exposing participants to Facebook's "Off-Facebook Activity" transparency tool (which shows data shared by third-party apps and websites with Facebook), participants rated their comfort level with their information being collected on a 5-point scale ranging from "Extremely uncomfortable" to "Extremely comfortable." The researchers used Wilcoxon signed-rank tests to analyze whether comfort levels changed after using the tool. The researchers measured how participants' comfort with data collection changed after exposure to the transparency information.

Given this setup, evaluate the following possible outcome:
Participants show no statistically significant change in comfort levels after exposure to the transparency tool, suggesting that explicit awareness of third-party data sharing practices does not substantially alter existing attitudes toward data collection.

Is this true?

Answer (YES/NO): NO